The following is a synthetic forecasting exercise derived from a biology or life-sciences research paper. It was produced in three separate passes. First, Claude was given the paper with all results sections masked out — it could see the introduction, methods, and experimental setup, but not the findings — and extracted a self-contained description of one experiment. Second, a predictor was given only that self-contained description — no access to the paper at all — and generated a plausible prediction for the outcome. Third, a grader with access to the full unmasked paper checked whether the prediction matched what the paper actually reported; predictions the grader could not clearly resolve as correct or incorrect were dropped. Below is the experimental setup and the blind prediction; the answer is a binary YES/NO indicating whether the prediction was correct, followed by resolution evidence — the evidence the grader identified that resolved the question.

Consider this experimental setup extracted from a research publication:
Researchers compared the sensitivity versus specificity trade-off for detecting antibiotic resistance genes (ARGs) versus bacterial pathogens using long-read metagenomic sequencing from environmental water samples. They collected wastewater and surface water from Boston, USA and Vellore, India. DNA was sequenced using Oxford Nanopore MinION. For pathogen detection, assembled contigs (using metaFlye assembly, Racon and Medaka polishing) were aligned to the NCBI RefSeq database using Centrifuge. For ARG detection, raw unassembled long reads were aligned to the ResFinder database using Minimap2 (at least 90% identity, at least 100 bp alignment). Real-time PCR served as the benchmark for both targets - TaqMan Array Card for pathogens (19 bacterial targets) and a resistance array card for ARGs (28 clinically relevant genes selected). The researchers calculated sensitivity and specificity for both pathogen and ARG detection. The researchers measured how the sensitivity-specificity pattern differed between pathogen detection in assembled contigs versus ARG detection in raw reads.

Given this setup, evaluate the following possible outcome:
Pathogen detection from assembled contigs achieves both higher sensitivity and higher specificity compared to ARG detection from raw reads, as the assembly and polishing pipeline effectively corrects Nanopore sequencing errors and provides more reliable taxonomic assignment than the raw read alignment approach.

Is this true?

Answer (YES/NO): NO